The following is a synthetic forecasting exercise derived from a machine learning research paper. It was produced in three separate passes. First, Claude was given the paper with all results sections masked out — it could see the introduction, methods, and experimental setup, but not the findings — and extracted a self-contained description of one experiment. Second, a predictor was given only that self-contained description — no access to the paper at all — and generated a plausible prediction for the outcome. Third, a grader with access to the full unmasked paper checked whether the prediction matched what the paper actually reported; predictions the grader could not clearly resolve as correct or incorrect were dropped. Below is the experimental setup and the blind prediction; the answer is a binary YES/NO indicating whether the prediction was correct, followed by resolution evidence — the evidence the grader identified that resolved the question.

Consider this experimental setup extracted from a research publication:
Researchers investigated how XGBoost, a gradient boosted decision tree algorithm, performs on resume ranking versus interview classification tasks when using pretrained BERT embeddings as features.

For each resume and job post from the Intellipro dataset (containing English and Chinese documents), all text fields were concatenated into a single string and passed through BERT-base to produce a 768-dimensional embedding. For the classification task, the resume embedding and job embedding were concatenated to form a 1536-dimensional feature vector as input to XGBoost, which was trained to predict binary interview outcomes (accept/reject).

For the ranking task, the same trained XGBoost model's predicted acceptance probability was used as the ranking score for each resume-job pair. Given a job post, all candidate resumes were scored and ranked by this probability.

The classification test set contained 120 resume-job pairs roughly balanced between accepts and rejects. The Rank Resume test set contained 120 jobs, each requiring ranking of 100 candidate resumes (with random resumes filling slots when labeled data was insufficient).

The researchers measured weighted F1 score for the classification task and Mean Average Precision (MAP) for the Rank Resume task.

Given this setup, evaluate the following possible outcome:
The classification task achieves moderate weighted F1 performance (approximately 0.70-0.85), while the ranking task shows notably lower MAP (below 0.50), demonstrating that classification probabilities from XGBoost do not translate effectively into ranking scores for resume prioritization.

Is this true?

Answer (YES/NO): NO